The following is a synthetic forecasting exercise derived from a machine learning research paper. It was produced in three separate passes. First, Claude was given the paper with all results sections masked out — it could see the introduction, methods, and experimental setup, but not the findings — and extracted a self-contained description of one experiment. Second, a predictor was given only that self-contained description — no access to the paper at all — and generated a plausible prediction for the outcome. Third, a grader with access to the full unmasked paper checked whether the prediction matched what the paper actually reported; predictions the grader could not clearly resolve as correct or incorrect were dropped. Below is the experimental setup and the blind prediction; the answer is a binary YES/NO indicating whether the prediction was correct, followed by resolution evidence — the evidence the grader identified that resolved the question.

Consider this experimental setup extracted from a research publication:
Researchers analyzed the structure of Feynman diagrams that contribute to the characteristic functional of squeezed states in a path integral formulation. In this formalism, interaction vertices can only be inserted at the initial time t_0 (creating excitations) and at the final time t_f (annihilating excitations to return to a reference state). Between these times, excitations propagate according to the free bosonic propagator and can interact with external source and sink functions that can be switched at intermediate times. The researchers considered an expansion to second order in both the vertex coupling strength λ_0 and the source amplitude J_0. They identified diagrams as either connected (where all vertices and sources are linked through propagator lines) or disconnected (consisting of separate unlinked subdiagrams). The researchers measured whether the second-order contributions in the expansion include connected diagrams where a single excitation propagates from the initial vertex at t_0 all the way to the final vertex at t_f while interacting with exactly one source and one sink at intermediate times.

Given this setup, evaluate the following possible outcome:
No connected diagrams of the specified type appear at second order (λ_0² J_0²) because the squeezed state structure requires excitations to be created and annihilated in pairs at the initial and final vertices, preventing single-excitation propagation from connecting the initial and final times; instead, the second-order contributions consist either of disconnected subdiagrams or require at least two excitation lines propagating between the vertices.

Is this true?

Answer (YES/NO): NO